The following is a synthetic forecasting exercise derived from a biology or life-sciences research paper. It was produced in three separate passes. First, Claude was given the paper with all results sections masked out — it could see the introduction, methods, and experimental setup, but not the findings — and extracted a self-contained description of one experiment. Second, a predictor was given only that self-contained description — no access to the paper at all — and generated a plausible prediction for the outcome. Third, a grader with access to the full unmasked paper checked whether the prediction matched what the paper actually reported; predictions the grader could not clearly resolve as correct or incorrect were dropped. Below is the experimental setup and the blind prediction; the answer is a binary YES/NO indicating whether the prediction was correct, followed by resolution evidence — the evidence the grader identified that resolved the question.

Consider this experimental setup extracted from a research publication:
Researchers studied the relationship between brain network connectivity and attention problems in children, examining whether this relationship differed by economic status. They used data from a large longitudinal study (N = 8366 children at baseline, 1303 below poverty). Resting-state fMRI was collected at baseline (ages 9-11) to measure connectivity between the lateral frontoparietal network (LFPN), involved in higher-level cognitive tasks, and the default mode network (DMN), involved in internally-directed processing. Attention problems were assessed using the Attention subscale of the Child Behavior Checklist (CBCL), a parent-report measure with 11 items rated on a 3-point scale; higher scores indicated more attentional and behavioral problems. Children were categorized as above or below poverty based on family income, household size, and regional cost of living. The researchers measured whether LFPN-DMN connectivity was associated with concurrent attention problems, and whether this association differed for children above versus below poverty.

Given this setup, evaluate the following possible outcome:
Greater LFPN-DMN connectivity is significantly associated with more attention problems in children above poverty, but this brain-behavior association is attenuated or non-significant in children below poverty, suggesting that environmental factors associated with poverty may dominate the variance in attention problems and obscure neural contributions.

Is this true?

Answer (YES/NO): YES